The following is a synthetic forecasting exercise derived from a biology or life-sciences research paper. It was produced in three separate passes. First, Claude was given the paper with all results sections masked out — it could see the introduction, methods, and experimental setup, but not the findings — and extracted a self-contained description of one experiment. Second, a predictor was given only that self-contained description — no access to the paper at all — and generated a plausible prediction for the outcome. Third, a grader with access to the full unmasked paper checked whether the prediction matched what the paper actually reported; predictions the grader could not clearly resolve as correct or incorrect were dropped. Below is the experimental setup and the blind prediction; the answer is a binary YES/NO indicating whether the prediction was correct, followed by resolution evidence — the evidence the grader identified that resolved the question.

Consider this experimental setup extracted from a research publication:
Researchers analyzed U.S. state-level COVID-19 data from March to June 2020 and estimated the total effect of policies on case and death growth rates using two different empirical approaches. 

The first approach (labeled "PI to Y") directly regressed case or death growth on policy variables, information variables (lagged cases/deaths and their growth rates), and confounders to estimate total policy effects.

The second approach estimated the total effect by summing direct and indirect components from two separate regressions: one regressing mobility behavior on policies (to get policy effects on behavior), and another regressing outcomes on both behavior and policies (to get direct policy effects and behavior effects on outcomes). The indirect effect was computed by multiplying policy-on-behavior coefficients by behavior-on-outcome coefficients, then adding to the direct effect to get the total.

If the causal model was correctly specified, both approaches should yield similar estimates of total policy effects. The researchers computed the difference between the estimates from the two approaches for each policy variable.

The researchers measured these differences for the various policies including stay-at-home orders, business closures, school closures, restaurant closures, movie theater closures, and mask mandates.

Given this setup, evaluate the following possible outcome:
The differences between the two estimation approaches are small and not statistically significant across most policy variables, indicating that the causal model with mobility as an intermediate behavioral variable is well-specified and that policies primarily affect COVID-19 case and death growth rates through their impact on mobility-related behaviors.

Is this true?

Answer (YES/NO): NO